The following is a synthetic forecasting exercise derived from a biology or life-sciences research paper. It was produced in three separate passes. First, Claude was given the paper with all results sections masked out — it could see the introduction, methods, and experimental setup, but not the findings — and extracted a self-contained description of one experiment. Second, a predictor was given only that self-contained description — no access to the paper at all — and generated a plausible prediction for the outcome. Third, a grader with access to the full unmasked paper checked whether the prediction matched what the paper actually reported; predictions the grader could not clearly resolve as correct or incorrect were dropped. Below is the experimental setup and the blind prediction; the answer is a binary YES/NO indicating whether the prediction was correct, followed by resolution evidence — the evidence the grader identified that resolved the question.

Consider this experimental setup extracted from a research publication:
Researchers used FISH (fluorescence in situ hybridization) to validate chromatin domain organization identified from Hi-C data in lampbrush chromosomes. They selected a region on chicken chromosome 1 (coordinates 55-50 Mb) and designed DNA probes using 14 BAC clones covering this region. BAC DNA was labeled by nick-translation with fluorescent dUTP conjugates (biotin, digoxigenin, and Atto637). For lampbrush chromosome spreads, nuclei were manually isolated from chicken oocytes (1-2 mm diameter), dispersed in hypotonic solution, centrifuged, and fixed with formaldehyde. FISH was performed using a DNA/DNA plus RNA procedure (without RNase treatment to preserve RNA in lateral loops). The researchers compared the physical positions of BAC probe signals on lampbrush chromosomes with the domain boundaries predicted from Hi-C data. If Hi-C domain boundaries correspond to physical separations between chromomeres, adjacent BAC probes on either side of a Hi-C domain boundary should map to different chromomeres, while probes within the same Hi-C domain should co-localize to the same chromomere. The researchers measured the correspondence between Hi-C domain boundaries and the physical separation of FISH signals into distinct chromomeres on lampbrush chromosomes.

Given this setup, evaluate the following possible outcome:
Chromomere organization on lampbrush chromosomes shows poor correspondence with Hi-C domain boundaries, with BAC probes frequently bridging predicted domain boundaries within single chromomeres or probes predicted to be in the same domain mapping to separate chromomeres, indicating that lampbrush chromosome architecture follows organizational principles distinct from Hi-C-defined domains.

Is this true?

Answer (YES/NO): NO